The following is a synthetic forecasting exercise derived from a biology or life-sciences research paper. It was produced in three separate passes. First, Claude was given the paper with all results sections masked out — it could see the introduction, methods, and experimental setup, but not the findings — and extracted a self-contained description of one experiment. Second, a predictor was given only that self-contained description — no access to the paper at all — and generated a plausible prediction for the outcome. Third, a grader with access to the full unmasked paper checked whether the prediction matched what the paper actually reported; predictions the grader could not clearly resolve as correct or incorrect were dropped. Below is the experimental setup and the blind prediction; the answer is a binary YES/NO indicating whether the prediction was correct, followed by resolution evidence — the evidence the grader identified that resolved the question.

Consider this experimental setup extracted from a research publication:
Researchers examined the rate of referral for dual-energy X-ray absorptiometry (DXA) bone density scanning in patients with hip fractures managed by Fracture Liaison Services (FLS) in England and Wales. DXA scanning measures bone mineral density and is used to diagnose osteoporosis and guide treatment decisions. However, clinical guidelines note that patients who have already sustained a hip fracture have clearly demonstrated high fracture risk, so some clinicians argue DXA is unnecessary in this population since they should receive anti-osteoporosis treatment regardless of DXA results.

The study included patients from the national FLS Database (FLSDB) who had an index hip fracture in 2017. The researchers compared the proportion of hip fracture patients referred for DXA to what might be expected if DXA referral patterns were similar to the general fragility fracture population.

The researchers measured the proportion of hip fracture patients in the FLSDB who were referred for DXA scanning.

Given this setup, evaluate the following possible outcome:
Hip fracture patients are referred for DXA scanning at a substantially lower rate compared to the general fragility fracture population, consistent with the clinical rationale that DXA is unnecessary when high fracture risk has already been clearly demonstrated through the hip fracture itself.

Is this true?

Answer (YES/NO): YES